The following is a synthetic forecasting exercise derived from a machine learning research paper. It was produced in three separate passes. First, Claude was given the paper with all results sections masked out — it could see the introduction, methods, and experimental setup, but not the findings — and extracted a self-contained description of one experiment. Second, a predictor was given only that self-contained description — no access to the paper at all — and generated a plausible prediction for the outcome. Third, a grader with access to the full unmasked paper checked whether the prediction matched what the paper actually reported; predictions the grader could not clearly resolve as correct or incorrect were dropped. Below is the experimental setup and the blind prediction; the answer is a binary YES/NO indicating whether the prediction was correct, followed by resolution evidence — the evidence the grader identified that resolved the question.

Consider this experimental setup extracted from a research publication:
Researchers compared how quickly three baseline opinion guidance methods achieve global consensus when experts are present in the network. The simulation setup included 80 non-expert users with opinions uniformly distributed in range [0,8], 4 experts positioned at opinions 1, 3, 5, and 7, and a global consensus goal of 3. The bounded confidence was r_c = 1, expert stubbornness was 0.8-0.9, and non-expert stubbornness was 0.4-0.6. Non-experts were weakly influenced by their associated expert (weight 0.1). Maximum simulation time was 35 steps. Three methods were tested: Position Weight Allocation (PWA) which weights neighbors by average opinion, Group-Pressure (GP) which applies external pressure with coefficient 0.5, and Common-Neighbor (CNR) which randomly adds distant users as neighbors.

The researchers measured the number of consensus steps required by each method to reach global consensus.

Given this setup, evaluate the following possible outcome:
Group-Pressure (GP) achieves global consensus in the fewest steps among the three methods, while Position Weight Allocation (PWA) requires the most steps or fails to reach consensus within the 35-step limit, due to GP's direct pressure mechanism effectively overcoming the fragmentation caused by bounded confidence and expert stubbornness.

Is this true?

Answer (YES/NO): NO